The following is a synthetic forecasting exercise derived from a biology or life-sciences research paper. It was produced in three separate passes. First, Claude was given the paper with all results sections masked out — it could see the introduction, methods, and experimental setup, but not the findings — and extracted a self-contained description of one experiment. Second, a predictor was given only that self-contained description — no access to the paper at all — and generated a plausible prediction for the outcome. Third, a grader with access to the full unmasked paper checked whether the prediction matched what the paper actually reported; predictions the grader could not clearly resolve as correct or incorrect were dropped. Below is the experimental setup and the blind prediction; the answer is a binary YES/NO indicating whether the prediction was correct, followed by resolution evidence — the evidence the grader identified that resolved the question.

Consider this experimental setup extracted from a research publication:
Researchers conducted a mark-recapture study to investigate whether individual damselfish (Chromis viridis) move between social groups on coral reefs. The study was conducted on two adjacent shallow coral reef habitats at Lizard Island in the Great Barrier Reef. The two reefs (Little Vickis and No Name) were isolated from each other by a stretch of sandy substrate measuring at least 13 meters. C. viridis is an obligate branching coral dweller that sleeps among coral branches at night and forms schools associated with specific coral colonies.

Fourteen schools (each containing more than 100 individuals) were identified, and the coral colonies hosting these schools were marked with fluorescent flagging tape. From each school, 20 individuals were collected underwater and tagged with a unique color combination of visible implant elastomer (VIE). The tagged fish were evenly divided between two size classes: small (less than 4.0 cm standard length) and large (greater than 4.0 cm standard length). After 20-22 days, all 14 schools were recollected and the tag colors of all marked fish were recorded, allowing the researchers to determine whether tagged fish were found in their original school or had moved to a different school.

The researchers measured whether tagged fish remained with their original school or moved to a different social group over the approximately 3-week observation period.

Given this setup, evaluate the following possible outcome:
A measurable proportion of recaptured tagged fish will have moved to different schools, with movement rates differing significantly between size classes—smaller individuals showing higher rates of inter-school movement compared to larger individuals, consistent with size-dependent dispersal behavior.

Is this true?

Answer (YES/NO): NO